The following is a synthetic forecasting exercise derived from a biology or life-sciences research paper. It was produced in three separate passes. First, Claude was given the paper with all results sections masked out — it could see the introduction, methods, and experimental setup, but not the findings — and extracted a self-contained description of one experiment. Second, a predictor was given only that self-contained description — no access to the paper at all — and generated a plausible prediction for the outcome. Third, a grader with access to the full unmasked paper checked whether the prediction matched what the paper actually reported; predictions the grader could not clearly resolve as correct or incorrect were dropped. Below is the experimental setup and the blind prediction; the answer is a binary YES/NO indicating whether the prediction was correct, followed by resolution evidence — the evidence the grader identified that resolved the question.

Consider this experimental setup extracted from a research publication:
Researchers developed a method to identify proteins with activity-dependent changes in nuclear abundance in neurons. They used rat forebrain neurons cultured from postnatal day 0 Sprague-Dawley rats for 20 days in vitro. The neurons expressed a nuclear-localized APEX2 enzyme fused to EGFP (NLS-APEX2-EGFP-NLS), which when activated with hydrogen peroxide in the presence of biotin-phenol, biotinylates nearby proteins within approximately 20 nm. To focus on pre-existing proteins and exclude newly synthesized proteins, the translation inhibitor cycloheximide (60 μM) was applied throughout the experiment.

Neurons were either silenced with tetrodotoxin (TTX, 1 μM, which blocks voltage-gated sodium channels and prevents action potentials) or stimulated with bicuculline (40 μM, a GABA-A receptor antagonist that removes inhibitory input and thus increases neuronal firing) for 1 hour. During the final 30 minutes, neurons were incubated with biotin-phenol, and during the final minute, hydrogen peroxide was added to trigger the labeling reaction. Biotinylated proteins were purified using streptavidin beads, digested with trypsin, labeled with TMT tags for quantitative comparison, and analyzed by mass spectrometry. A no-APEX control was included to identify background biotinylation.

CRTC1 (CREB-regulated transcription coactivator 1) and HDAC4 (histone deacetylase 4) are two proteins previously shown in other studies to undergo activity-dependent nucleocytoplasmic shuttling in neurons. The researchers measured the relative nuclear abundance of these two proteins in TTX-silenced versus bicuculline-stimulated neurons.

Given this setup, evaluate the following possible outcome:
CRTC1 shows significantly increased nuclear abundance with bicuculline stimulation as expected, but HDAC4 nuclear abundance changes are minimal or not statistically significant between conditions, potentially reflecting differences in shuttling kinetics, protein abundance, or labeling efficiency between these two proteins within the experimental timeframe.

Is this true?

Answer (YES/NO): NO